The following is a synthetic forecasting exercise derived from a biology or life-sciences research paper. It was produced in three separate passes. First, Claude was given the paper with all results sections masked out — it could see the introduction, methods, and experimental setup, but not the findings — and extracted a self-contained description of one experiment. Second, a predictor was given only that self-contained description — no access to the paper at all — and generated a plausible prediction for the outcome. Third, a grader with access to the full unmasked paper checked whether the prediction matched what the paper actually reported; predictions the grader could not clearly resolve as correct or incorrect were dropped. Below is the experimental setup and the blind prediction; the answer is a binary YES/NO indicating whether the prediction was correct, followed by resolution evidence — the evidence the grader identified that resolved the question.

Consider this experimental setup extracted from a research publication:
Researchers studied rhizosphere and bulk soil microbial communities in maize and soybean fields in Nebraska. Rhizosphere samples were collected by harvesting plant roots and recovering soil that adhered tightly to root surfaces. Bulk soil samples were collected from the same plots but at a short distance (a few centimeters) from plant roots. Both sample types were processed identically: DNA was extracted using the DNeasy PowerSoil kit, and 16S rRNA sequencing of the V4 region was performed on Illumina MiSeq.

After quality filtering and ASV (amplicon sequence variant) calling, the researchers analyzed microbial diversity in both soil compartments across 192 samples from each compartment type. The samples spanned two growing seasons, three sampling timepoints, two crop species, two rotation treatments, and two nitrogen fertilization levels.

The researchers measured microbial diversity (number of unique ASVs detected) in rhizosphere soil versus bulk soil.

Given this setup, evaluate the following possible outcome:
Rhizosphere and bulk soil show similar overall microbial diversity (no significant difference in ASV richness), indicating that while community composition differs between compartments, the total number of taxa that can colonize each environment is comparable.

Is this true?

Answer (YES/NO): NO